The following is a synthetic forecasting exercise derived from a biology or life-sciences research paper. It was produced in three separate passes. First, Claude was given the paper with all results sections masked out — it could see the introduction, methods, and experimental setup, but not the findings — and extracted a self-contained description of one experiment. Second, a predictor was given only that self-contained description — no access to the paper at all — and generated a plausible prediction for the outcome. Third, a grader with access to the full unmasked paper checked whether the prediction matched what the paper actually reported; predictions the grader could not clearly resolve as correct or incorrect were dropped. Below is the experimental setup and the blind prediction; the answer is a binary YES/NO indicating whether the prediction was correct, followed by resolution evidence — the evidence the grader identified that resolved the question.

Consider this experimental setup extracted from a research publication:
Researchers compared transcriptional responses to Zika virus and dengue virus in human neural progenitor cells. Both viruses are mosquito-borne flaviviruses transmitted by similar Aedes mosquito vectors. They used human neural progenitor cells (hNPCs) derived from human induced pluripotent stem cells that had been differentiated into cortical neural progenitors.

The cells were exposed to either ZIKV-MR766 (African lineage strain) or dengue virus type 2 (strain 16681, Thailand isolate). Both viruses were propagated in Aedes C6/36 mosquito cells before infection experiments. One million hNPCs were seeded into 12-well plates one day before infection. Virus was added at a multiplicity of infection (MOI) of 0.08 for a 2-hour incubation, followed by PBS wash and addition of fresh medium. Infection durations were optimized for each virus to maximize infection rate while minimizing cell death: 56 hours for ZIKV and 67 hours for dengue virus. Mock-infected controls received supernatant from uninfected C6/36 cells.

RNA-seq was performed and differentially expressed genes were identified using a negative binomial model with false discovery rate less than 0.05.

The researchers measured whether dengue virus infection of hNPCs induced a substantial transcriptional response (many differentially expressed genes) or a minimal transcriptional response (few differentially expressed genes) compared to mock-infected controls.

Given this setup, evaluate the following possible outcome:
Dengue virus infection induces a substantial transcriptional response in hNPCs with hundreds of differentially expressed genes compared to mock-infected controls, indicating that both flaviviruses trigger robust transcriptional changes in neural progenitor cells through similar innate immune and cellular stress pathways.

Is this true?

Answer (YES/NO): NO